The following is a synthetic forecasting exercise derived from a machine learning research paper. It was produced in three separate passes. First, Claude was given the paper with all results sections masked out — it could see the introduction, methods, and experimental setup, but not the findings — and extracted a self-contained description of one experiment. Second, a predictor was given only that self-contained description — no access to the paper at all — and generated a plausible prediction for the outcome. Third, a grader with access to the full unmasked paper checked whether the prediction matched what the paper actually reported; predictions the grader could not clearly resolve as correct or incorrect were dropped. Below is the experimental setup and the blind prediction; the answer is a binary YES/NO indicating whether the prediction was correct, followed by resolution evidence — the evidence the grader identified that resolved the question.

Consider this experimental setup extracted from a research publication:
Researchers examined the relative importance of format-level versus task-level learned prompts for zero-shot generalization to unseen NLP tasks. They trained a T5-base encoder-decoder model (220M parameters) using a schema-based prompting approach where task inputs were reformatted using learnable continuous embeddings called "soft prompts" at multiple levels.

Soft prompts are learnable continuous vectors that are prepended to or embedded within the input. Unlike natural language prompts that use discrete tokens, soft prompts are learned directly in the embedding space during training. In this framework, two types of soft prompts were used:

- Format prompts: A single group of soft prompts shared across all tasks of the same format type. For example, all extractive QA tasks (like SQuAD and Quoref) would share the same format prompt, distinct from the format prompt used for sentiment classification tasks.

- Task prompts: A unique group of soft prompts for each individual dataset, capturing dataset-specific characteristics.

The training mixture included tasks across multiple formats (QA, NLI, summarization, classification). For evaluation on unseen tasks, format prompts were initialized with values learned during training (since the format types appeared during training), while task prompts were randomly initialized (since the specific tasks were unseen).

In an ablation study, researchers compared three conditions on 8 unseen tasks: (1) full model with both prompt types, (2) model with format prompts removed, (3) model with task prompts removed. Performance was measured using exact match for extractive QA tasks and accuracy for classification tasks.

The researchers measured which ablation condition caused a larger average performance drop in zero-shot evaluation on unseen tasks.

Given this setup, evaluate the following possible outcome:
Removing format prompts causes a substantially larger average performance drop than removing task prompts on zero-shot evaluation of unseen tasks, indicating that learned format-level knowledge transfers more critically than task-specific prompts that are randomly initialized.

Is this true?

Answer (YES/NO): YES